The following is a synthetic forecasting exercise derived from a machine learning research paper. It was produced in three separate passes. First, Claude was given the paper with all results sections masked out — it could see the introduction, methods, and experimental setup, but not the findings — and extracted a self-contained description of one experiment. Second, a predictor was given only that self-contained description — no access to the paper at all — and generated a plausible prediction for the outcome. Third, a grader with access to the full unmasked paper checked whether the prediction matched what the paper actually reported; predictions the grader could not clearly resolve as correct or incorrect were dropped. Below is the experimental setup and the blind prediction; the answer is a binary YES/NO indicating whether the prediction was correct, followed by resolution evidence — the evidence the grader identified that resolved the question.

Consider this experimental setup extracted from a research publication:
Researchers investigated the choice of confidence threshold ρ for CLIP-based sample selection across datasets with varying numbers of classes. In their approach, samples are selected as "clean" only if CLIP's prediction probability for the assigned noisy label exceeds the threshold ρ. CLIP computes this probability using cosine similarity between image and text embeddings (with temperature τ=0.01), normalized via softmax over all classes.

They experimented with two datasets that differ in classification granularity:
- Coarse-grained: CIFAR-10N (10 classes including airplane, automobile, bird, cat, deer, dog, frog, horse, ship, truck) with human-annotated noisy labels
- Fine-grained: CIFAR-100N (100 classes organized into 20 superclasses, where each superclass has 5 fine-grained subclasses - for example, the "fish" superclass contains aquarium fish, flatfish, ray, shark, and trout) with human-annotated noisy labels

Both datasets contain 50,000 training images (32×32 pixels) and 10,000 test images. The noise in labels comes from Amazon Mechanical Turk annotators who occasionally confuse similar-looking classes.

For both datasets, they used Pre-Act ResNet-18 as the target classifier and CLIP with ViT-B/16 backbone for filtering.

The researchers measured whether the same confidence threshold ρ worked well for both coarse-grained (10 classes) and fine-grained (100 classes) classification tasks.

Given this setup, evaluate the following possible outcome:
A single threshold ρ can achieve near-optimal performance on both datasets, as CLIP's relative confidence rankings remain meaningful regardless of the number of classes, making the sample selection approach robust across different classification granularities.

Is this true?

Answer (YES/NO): NO